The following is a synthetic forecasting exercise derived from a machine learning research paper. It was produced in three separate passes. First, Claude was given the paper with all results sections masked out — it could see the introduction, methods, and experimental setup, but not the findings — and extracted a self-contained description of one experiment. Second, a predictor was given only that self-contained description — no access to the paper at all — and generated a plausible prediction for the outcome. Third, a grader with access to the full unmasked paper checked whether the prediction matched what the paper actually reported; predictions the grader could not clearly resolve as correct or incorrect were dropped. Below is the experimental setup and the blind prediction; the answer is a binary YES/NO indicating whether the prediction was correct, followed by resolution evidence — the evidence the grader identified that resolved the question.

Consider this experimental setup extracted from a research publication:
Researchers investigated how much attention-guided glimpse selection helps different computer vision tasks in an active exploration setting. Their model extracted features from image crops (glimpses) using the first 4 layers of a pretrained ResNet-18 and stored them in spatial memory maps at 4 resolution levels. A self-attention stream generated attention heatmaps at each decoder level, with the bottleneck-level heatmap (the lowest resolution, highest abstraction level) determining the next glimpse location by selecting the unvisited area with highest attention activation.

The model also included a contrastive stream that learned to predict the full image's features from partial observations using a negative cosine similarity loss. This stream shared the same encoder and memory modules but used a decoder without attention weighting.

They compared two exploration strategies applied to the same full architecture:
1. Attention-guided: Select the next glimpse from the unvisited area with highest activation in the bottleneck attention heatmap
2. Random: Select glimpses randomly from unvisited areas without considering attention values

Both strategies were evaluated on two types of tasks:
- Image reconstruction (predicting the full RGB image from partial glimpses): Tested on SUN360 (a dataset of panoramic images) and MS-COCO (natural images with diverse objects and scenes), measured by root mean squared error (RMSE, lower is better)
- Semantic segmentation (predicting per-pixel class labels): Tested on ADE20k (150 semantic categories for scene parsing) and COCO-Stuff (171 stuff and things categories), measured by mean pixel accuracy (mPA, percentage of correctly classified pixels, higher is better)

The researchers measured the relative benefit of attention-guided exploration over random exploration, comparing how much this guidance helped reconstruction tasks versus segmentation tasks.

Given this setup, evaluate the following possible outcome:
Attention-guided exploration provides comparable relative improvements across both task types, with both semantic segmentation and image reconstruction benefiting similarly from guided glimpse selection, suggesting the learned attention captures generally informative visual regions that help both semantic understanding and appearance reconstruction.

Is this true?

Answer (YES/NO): NO